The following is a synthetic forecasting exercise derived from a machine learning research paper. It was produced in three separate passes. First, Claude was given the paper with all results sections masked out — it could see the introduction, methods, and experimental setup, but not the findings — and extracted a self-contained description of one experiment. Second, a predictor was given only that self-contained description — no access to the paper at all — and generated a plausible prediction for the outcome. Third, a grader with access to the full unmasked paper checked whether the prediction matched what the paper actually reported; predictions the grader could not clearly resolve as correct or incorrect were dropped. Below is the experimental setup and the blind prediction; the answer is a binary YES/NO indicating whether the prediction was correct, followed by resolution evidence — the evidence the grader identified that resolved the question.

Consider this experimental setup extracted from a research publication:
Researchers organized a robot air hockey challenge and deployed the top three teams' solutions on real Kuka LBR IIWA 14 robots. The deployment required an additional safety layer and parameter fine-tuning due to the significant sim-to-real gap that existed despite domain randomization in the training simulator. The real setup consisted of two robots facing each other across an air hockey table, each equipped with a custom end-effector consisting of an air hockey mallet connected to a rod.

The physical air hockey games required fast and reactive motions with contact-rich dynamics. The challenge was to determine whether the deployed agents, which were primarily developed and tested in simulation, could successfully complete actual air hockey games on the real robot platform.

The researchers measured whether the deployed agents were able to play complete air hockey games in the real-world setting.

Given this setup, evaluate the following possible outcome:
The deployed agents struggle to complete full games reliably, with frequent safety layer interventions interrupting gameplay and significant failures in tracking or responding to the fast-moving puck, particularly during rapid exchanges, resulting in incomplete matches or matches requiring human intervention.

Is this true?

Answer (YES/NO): NO